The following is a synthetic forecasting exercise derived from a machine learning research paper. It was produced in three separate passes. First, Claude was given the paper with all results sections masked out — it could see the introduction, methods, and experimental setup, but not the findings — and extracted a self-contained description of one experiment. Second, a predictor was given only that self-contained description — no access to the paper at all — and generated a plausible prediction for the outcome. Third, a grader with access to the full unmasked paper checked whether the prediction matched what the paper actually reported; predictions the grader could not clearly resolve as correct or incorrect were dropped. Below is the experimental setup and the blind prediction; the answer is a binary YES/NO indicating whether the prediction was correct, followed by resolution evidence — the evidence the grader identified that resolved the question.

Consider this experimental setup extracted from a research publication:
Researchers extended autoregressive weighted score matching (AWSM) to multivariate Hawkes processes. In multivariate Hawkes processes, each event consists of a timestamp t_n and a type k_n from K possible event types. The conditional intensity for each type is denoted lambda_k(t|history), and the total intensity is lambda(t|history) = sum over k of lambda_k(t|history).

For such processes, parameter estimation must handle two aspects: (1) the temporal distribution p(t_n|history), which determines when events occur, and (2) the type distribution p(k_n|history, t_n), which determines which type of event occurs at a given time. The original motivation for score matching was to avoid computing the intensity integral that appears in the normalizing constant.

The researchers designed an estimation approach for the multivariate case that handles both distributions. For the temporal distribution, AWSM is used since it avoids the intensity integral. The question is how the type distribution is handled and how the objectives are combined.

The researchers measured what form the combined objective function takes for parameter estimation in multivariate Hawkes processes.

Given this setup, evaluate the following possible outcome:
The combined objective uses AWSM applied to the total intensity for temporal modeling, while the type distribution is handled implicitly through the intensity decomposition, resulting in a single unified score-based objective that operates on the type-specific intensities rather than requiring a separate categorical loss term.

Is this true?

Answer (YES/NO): NO